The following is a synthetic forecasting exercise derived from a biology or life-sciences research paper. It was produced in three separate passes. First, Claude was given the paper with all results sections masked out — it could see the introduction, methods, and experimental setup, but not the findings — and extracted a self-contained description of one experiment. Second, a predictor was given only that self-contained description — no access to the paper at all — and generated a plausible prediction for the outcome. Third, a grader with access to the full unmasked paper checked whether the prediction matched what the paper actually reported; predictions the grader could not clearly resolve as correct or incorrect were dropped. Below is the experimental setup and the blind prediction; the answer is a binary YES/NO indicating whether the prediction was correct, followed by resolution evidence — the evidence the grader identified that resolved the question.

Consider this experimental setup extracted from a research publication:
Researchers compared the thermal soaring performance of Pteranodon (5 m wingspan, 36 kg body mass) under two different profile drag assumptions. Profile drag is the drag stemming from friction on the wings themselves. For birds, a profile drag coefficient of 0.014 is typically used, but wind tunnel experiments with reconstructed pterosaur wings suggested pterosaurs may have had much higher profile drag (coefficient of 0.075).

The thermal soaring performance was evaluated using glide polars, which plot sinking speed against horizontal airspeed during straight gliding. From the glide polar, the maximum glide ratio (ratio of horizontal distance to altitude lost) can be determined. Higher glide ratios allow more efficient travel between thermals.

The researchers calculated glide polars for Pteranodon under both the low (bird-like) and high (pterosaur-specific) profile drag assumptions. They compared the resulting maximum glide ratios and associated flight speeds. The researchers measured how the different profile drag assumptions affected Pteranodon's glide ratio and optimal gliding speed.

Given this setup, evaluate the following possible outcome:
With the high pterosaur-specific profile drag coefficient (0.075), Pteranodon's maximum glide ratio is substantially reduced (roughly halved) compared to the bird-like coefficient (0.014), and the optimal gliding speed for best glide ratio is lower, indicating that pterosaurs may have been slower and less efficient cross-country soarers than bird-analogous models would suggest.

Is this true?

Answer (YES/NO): NO